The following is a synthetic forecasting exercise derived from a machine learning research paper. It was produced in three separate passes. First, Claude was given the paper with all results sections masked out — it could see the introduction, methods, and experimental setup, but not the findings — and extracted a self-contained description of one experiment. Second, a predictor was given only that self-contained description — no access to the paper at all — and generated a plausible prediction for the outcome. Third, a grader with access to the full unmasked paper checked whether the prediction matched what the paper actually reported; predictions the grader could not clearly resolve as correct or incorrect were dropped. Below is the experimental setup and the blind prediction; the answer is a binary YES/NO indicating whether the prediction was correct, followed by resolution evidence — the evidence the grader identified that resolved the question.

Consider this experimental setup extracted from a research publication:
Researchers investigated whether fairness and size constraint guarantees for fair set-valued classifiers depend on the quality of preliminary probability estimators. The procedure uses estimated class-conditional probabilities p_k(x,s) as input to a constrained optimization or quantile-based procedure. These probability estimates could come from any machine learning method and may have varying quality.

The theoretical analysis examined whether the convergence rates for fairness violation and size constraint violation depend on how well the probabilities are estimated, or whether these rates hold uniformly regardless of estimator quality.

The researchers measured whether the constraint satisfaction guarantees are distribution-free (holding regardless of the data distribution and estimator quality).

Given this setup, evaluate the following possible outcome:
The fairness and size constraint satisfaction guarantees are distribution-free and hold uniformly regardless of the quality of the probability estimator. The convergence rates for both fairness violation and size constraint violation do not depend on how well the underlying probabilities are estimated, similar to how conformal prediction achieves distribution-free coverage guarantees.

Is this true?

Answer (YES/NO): YES